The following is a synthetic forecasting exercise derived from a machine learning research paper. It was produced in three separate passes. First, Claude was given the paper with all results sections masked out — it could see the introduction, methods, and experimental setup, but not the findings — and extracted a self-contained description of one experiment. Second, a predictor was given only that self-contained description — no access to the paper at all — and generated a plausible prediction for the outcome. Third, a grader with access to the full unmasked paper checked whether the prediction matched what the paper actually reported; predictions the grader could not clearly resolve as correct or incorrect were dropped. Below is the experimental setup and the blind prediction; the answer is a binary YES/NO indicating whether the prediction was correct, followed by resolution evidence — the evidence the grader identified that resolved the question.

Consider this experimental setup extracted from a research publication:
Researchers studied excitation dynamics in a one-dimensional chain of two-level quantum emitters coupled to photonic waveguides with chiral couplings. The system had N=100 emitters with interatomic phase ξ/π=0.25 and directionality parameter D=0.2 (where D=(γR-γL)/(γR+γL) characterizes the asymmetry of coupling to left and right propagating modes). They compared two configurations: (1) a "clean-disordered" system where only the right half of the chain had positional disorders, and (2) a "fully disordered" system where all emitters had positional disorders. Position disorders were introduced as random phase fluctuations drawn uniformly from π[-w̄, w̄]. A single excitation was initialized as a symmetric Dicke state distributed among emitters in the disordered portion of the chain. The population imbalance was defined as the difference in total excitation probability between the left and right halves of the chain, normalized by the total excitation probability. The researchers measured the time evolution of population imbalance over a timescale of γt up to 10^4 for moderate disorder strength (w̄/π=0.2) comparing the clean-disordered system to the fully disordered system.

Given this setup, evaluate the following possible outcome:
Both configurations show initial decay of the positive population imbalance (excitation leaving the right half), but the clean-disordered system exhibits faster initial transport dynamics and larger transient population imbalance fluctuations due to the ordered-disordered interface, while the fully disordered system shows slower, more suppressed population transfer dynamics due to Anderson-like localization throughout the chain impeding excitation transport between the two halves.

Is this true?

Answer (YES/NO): NO